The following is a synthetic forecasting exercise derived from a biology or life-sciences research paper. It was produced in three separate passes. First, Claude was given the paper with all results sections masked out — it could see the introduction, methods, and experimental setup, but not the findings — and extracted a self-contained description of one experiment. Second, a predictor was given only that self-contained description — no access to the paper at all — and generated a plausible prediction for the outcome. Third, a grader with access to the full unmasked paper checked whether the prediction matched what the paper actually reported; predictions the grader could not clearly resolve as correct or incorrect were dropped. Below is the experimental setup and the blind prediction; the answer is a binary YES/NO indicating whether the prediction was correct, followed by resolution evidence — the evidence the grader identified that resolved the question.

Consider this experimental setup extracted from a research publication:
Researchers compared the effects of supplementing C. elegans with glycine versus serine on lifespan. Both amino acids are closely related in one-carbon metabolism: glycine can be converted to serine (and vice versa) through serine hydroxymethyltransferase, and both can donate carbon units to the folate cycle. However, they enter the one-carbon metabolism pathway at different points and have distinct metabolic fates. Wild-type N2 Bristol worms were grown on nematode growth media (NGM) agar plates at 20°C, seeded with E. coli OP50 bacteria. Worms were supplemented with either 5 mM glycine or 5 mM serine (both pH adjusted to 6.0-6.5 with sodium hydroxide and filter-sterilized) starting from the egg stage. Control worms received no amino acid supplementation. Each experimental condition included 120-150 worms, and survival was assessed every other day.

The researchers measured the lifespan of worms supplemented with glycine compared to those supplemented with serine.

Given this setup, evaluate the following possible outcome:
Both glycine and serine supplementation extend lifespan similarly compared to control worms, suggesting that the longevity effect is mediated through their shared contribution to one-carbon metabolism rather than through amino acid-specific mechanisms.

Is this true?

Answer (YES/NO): YES